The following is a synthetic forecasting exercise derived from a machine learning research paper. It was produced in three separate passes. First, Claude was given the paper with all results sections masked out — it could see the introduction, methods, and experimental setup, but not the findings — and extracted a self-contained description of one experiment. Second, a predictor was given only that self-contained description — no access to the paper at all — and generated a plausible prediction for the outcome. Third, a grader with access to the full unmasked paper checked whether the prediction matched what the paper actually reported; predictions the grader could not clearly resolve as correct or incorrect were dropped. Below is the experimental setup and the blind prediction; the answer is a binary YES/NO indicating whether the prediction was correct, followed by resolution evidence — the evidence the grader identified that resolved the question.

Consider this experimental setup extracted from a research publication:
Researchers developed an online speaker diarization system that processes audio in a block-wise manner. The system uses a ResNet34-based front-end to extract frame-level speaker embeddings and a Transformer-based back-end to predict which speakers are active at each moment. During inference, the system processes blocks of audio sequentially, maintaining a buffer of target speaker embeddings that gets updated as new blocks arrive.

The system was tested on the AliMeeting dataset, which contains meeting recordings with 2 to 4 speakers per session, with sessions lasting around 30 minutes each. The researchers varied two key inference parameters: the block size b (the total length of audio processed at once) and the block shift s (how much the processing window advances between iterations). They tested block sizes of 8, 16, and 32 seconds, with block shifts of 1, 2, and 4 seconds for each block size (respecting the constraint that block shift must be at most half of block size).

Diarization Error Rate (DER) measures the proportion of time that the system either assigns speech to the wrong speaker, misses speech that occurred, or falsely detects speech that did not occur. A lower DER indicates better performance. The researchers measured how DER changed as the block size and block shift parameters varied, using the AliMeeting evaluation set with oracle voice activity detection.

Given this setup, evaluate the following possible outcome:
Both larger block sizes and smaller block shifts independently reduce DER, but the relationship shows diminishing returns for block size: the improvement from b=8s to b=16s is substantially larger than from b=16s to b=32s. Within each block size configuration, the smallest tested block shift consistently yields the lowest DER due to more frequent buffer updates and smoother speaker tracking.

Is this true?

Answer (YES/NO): NO